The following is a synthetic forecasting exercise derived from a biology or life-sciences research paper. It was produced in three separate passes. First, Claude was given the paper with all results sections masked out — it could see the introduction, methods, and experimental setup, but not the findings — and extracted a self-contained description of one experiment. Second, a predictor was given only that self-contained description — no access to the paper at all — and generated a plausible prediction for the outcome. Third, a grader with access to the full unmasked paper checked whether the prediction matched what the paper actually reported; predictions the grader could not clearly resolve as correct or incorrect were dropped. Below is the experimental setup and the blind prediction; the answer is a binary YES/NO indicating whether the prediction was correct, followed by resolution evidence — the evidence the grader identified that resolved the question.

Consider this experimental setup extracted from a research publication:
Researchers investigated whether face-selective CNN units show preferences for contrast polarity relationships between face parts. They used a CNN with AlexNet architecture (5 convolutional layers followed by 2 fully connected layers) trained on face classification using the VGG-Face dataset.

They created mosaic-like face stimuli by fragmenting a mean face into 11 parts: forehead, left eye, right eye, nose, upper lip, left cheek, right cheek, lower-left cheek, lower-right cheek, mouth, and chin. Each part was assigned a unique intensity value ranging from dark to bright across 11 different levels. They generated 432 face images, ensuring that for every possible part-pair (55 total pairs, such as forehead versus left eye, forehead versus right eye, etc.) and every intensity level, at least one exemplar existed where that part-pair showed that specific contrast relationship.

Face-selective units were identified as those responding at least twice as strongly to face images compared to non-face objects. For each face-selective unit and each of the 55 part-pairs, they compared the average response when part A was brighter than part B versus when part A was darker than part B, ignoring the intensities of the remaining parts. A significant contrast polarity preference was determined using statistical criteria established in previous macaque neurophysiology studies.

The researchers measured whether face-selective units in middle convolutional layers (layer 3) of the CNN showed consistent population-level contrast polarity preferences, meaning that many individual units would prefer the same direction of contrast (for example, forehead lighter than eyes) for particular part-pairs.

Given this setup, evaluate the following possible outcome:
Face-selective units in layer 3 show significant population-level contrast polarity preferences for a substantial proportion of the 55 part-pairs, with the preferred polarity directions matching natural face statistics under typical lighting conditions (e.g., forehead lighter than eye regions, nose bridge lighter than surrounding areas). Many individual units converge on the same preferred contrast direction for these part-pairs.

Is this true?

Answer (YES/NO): NO